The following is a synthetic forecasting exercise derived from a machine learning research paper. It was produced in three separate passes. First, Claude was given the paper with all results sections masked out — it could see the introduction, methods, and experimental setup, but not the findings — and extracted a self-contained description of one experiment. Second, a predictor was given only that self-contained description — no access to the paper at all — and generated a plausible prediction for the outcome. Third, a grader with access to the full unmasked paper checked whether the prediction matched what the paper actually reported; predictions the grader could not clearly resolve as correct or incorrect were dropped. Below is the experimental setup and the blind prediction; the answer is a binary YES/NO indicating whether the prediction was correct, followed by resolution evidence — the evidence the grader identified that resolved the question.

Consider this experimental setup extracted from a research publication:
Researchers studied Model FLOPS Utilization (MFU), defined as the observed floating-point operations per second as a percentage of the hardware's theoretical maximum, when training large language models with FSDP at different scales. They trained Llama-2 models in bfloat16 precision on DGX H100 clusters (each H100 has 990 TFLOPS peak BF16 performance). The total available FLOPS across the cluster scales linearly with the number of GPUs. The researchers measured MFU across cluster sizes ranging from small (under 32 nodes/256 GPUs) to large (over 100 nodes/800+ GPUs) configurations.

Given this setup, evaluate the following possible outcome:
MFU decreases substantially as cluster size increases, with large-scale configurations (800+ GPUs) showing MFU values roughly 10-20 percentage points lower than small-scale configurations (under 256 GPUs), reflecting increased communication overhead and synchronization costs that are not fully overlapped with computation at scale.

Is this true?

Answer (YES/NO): NO